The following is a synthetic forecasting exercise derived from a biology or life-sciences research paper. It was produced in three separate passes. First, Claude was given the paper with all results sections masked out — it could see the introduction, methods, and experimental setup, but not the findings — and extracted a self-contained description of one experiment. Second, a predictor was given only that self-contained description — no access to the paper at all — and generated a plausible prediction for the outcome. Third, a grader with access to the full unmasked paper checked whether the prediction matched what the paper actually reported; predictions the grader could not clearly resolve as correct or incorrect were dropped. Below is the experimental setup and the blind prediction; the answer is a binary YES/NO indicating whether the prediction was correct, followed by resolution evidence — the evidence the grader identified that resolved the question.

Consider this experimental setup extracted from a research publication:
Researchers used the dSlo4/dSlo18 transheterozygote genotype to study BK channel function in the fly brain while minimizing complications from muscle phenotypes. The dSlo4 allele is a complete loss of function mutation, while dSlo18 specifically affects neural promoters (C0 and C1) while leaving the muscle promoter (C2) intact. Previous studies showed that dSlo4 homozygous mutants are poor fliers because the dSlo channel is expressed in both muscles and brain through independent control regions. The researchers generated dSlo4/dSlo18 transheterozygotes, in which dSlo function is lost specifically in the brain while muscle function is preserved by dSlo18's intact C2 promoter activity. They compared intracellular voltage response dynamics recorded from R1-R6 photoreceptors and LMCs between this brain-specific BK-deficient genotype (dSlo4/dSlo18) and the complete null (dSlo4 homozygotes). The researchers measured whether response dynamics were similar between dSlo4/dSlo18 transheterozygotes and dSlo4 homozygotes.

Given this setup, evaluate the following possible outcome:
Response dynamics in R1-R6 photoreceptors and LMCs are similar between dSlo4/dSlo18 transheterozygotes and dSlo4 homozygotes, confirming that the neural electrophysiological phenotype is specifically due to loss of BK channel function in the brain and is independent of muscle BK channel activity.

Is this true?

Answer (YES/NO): YES